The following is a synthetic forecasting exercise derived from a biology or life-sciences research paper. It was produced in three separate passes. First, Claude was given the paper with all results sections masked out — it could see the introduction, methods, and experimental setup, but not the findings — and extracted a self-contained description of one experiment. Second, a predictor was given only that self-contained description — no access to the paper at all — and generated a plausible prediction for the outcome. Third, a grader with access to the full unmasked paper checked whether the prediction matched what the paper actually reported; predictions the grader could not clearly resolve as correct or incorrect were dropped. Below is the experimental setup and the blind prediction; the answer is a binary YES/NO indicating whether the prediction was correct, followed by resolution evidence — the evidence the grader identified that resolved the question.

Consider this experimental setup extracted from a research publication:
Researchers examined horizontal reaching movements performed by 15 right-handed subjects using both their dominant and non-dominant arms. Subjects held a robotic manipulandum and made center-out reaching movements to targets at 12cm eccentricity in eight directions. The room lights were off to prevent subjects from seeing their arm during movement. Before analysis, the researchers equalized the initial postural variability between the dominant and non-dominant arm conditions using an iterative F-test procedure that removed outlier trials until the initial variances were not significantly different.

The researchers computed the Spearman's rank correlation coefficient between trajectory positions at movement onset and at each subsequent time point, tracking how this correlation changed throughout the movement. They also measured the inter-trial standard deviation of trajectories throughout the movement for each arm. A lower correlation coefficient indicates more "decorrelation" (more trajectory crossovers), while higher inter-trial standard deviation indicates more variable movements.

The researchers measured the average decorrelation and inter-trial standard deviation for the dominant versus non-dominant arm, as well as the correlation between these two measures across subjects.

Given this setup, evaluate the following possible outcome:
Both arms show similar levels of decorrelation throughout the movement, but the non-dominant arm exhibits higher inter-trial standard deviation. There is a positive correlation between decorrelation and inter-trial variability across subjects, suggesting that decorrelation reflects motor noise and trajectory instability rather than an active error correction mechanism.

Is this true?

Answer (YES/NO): NO